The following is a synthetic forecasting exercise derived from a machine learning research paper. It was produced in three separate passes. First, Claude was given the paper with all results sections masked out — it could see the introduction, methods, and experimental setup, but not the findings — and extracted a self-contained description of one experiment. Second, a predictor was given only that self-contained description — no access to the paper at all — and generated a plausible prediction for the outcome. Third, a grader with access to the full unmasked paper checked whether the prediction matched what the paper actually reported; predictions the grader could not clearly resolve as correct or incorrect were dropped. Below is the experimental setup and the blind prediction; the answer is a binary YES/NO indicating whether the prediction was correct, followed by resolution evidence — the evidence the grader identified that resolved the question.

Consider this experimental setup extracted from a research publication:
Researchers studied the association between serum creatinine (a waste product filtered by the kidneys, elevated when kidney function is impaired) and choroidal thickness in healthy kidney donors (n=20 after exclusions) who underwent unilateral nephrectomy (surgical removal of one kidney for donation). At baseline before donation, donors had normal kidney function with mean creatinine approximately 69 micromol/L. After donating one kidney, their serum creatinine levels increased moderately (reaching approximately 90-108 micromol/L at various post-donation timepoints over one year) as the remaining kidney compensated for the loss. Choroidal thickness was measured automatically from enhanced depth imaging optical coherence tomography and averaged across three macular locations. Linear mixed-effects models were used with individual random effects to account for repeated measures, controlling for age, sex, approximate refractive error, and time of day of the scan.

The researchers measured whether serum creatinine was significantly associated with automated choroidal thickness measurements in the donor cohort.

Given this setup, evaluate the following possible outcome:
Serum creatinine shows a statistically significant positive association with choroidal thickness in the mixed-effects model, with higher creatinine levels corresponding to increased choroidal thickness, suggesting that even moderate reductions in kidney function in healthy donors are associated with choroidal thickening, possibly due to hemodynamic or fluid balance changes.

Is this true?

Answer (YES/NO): NO